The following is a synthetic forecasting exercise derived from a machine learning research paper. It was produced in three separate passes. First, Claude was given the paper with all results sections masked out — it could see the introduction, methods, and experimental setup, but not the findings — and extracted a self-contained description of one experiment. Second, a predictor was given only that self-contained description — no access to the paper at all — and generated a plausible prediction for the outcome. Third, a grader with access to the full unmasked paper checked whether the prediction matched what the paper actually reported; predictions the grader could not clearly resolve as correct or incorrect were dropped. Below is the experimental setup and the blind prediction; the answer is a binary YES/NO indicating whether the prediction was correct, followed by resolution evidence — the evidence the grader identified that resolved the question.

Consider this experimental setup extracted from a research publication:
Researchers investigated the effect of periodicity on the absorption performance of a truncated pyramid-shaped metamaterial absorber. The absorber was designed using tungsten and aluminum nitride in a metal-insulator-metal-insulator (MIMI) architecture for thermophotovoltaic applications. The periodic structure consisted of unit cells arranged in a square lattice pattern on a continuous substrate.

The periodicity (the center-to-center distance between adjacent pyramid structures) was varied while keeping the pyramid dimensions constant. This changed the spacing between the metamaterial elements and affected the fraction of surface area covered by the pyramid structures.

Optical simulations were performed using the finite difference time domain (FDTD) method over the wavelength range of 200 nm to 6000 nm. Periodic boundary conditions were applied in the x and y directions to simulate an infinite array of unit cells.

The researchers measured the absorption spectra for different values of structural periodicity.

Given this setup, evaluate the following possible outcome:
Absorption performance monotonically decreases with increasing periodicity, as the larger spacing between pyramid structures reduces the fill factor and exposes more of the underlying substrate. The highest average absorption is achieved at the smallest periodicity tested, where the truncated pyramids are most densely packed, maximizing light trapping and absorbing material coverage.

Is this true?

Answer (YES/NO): NO